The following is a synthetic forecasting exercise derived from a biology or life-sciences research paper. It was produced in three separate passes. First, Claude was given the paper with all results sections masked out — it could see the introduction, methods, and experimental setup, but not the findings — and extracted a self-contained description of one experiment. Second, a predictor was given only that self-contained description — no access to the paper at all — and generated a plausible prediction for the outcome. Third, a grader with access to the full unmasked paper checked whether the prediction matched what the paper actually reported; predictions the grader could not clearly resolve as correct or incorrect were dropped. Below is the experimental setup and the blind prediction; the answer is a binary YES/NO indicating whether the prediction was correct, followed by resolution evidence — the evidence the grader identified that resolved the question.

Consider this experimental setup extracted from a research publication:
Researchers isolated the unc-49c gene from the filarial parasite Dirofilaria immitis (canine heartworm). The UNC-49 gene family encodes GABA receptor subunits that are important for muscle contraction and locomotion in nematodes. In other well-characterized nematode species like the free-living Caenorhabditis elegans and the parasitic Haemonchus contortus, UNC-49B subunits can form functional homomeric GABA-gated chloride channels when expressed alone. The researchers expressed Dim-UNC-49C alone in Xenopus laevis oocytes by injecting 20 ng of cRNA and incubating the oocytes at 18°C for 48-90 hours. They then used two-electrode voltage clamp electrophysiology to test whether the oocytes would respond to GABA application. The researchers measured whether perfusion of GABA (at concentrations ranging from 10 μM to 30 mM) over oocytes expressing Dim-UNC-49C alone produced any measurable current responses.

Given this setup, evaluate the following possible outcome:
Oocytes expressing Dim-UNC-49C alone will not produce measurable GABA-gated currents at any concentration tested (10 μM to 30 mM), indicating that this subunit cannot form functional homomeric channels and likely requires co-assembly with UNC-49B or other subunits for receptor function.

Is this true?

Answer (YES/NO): YES